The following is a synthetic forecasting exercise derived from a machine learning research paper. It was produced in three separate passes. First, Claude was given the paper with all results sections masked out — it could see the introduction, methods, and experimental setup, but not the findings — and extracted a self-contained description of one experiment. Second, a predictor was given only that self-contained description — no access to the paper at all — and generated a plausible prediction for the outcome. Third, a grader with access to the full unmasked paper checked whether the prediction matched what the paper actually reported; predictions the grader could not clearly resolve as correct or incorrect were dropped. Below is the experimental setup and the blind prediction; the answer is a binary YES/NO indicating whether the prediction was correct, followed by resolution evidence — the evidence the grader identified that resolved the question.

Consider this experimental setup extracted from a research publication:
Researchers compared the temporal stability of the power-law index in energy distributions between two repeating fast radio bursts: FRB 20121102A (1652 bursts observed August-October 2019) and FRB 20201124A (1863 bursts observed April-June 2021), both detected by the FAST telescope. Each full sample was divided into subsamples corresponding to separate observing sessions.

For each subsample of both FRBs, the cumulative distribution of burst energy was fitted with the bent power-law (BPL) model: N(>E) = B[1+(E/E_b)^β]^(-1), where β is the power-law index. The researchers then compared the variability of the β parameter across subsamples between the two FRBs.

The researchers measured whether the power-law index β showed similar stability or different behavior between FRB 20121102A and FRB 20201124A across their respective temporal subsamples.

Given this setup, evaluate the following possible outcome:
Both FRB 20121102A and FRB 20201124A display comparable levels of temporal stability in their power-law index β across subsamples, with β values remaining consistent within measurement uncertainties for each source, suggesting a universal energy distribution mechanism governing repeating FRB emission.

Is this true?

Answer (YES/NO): YES